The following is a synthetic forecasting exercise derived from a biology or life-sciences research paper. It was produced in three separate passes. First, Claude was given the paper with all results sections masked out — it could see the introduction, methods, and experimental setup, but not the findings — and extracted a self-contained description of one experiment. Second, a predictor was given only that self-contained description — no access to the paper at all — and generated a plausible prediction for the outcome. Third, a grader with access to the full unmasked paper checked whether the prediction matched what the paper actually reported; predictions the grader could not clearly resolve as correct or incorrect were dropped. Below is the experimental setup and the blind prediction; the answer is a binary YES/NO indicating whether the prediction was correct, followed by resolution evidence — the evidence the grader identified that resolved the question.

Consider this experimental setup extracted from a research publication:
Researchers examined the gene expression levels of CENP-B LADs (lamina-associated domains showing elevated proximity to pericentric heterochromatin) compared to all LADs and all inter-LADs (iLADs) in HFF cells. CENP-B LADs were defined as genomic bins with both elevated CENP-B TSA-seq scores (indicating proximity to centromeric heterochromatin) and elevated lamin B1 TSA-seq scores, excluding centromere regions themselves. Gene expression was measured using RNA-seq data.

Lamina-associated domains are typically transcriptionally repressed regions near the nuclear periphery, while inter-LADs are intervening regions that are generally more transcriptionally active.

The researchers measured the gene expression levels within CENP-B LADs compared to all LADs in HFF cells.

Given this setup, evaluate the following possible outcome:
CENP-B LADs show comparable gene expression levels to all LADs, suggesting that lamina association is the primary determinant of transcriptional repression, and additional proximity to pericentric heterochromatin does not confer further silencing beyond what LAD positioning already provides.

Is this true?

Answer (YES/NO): NO